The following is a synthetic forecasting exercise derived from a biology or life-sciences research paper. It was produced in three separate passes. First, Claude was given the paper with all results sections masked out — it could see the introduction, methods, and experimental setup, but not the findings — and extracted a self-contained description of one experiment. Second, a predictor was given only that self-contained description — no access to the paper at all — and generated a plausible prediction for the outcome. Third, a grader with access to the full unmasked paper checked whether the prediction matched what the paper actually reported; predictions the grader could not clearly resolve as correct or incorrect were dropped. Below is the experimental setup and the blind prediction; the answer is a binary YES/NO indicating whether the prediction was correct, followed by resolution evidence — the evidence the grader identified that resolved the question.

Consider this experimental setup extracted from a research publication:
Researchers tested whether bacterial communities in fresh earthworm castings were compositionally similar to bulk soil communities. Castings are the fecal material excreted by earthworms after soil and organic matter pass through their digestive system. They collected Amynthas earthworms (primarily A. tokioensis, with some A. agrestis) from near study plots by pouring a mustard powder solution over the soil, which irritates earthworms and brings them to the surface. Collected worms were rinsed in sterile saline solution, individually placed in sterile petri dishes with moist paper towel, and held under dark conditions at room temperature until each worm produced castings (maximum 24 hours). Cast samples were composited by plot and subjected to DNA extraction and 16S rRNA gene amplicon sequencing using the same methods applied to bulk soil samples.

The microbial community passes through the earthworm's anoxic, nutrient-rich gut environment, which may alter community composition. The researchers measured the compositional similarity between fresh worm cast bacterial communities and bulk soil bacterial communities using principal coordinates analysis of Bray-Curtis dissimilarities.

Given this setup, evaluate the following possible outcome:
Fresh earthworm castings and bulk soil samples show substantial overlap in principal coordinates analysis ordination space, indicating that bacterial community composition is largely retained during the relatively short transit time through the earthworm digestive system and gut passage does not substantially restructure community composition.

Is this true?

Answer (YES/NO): NO